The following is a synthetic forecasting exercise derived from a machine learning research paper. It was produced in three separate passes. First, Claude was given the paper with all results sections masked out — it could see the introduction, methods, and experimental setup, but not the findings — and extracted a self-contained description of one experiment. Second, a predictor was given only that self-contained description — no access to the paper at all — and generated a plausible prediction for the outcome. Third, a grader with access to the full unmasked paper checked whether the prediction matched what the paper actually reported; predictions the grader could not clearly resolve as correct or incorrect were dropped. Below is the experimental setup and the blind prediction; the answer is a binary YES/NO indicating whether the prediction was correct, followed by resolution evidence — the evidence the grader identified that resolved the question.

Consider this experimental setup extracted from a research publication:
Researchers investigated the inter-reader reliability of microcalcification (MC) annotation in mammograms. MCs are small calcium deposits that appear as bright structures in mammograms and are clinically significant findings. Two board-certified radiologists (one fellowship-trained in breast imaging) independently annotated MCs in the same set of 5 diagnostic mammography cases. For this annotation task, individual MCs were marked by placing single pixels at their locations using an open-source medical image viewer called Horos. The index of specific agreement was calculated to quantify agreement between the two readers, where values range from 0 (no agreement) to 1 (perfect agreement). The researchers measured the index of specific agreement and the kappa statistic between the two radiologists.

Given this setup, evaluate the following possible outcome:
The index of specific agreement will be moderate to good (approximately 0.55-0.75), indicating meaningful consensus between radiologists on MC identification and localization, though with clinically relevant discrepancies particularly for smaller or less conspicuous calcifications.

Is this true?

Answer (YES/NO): YES